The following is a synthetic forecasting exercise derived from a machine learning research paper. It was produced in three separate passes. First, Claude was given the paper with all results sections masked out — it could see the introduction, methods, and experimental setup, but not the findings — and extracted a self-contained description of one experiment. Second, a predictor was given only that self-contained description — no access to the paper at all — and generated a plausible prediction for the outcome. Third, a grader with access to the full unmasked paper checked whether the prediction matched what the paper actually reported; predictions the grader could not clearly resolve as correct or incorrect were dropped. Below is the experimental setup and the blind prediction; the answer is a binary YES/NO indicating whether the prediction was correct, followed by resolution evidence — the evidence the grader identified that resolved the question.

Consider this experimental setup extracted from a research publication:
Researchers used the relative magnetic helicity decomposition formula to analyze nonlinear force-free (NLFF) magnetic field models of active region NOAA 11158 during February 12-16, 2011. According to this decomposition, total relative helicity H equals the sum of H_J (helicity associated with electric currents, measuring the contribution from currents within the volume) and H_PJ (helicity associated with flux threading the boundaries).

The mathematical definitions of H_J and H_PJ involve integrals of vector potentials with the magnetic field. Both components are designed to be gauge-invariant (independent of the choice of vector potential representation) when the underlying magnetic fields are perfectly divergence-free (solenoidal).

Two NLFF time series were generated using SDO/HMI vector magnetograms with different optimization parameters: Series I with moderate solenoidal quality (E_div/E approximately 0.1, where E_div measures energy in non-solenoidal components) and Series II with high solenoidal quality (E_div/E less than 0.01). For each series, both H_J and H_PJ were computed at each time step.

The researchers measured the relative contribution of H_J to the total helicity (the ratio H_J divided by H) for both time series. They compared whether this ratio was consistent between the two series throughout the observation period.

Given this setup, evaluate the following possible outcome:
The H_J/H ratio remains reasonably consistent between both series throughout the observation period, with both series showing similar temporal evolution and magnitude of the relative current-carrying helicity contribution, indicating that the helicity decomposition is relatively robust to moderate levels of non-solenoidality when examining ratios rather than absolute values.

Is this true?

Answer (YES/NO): NO